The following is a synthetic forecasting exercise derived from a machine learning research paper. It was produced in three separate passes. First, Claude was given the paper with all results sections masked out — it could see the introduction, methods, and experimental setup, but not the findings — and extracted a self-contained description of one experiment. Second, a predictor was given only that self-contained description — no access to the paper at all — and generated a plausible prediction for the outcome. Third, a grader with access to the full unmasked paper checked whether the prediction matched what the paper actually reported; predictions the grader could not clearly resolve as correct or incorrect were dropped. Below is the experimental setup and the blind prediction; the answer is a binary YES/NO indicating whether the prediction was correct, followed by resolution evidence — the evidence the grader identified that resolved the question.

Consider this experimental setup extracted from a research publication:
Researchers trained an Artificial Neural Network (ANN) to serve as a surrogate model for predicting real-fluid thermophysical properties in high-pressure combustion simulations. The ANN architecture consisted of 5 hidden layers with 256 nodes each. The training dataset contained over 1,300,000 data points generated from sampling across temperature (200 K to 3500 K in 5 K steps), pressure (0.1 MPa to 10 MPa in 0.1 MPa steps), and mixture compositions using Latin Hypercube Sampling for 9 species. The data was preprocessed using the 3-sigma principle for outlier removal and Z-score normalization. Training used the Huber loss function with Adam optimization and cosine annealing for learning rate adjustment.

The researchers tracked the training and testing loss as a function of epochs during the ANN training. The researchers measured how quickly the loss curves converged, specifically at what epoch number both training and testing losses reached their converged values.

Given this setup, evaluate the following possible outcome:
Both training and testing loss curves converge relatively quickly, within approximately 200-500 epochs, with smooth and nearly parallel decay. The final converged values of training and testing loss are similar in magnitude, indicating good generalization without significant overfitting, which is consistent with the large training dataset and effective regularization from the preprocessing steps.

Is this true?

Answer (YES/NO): NO